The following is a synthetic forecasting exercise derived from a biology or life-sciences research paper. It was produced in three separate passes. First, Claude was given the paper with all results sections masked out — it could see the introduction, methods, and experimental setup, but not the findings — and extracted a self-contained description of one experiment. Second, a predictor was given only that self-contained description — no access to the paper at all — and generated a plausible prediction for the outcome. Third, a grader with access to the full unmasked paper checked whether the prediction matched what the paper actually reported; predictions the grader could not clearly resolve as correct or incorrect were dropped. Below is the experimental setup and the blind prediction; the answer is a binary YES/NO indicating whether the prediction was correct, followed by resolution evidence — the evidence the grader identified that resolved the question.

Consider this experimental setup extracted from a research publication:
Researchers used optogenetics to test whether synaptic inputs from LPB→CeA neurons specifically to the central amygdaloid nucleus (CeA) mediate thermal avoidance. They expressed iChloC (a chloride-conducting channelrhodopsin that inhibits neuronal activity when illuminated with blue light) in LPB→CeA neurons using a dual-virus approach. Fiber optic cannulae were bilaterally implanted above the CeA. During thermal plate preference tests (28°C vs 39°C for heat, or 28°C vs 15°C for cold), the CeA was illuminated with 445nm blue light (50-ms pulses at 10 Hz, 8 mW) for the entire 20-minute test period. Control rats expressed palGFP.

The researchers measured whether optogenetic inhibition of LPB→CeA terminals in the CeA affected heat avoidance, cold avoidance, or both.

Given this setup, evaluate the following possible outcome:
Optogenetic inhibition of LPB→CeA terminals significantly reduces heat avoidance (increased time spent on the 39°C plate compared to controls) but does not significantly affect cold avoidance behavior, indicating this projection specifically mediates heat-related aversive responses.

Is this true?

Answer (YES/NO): NO